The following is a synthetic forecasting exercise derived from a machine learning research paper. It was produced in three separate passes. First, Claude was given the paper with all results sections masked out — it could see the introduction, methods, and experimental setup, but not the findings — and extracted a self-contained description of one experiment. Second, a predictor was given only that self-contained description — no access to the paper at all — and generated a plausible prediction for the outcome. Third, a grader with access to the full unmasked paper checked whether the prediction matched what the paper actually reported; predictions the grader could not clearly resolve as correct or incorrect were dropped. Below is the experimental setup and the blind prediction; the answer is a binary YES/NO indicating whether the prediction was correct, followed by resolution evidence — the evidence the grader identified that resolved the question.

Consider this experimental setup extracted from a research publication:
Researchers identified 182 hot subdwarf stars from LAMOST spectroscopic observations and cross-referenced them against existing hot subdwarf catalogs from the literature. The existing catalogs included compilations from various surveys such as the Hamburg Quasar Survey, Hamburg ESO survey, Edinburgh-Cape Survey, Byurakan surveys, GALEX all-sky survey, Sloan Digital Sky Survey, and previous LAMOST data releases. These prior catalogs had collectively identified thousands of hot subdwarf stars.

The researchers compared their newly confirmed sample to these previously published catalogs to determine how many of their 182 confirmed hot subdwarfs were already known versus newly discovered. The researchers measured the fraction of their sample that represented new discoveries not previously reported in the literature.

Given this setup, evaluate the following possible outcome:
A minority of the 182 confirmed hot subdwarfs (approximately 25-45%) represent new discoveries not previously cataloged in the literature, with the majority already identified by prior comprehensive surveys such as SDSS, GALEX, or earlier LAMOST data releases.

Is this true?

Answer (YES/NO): NO